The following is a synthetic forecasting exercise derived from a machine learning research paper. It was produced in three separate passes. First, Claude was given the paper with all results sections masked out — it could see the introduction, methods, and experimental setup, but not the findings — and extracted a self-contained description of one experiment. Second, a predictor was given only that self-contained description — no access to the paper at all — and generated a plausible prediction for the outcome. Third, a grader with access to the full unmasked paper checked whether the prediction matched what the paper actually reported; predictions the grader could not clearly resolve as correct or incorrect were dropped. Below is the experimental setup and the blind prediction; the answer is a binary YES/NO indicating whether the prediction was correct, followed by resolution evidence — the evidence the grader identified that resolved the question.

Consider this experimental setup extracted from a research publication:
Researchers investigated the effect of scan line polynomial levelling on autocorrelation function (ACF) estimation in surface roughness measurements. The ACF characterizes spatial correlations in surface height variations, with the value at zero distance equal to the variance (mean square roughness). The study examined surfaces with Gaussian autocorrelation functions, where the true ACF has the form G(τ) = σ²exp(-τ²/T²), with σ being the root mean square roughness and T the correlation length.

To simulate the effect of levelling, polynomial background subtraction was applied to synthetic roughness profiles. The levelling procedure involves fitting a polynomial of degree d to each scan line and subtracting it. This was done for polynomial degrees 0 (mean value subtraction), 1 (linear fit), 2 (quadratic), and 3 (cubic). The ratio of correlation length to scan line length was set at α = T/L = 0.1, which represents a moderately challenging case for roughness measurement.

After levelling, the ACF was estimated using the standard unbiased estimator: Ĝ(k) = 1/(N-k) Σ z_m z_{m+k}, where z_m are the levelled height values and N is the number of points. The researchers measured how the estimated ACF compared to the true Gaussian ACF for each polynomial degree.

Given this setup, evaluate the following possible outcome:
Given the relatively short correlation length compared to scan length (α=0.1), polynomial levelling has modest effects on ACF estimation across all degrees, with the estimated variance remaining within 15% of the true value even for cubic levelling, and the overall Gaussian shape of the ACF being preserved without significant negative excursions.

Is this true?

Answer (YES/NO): NO